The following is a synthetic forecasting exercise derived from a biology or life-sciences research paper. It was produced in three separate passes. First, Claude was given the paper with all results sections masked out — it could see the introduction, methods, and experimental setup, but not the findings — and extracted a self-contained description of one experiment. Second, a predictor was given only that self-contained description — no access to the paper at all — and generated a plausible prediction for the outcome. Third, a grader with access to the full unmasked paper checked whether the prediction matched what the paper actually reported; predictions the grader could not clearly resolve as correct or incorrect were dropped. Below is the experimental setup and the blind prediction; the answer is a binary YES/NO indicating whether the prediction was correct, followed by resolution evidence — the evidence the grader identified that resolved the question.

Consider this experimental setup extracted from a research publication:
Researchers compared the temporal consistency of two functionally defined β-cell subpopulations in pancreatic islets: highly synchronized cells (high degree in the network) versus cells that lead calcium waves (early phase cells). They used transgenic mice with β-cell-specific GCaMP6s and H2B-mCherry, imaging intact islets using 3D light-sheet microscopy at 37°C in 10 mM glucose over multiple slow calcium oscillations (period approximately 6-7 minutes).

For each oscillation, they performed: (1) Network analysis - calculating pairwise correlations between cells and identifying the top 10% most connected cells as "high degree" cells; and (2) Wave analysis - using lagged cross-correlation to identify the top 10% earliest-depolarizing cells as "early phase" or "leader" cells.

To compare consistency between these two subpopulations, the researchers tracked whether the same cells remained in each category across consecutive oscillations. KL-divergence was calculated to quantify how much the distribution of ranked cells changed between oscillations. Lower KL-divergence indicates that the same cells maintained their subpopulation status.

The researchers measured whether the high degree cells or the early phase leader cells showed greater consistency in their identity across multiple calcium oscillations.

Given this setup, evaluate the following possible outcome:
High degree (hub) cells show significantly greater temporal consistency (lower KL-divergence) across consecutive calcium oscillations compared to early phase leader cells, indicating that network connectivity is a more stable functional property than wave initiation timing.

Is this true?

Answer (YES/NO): NO